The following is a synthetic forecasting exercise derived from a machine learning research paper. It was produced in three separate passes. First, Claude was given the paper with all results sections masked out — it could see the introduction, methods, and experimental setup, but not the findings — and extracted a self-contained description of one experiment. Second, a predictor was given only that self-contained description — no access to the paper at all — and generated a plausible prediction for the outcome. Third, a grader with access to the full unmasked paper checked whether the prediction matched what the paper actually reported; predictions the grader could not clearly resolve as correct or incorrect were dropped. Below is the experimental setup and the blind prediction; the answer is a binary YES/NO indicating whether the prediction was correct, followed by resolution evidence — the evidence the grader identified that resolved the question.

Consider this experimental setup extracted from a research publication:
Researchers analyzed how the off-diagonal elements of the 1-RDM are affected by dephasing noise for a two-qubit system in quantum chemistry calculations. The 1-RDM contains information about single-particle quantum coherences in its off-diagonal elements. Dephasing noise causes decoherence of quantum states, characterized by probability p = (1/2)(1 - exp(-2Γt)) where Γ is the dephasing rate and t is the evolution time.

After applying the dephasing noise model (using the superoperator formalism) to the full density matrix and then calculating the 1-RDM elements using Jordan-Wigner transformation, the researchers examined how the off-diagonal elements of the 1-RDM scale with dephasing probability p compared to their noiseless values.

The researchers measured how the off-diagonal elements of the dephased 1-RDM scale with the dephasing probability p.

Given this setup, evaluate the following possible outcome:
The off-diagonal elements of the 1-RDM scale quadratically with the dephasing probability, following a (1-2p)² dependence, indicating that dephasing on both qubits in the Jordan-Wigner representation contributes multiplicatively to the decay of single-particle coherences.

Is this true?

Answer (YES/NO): NO